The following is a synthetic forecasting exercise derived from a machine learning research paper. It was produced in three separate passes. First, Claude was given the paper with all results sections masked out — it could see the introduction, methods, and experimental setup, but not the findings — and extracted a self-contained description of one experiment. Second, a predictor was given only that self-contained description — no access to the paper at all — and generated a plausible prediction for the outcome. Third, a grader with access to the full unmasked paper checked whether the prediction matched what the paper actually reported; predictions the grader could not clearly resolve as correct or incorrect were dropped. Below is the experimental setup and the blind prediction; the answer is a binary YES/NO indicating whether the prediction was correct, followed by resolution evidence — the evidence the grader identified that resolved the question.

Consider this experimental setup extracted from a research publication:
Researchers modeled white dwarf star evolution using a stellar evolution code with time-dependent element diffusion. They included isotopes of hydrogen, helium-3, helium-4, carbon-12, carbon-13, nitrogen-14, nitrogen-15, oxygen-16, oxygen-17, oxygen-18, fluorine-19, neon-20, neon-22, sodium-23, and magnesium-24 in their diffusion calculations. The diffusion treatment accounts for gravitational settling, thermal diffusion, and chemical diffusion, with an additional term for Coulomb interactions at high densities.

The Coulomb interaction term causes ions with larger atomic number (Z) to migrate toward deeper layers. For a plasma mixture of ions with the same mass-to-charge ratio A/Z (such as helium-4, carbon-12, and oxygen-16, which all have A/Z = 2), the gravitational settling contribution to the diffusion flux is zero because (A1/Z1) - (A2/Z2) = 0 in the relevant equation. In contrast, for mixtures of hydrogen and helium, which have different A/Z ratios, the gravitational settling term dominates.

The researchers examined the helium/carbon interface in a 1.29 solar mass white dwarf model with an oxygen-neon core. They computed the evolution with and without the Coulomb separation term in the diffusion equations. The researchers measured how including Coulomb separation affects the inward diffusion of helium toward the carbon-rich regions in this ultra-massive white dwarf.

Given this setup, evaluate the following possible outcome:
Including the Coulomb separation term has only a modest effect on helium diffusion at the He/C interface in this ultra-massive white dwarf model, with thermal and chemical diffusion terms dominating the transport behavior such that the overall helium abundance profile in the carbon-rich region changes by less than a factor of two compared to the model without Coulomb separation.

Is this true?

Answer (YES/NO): NO